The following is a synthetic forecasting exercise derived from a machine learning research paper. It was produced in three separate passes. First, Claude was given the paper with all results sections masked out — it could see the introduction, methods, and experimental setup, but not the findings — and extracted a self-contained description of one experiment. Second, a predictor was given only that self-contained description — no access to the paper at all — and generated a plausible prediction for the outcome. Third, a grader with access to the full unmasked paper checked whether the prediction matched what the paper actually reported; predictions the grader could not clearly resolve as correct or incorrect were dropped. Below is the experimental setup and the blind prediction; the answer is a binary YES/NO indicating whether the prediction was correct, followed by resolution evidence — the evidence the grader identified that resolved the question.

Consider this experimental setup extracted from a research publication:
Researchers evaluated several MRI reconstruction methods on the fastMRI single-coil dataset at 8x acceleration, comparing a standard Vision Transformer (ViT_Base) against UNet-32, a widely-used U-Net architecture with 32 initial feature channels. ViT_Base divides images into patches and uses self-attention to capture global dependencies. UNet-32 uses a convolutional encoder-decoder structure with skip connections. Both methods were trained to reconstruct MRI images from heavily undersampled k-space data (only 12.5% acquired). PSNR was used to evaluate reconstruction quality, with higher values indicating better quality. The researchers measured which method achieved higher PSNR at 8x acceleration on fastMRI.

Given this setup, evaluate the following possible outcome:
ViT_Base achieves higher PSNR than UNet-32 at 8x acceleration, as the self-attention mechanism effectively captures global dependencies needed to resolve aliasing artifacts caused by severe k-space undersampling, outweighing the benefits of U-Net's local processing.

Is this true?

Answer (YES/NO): YES